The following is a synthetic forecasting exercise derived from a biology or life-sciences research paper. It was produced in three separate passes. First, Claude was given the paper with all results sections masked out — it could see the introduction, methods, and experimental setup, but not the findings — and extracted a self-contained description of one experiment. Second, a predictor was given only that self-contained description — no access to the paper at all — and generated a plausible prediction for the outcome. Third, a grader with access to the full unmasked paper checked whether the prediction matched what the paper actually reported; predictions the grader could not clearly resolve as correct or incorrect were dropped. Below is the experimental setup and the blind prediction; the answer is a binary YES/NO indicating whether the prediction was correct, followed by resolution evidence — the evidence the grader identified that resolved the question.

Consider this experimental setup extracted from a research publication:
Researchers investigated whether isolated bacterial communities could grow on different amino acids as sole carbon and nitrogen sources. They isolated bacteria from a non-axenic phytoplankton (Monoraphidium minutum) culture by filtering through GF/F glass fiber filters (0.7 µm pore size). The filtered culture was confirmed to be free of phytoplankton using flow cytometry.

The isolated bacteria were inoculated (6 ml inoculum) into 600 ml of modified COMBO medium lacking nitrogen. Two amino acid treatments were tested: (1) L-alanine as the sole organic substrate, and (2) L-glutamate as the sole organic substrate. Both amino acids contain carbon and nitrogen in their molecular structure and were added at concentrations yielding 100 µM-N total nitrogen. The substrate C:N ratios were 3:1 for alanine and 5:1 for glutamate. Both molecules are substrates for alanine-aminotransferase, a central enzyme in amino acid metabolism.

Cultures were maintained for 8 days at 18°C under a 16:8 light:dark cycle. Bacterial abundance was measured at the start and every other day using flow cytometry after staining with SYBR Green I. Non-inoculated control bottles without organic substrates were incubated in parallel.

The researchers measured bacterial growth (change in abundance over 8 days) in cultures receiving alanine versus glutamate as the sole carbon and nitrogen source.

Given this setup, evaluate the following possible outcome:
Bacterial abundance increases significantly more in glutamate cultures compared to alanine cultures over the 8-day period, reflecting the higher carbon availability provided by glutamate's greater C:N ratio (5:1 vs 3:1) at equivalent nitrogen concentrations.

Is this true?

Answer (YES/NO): NO